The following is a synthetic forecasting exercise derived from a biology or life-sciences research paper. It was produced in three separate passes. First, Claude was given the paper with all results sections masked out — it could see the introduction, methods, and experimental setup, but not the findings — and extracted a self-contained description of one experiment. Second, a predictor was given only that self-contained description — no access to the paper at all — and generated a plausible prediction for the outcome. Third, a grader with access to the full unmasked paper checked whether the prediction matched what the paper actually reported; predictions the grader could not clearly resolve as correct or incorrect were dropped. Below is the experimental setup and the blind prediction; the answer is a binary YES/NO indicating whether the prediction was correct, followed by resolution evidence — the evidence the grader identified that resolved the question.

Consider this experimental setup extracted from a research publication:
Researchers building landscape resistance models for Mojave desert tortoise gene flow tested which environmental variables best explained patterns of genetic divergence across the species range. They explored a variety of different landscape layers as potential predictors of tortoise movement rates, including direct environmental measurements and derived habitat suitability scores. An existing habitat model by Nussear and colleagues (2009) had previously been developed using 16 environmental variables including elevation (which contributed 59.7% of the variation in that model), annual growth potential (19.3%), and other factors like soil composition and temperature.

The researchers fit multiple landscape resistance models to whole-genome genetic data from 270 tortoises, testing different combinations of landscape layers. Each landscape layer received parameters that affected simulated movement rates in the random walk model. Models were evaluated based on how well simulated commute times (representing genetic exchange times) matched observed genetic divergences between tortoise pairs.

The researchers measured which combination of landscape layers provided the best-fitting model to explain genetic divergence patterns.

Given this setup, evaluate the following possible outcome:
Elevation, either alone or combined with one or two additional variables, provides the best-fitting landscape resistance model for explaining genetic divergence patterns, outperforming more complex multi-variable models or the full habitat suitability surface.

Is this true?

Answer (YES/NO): NO